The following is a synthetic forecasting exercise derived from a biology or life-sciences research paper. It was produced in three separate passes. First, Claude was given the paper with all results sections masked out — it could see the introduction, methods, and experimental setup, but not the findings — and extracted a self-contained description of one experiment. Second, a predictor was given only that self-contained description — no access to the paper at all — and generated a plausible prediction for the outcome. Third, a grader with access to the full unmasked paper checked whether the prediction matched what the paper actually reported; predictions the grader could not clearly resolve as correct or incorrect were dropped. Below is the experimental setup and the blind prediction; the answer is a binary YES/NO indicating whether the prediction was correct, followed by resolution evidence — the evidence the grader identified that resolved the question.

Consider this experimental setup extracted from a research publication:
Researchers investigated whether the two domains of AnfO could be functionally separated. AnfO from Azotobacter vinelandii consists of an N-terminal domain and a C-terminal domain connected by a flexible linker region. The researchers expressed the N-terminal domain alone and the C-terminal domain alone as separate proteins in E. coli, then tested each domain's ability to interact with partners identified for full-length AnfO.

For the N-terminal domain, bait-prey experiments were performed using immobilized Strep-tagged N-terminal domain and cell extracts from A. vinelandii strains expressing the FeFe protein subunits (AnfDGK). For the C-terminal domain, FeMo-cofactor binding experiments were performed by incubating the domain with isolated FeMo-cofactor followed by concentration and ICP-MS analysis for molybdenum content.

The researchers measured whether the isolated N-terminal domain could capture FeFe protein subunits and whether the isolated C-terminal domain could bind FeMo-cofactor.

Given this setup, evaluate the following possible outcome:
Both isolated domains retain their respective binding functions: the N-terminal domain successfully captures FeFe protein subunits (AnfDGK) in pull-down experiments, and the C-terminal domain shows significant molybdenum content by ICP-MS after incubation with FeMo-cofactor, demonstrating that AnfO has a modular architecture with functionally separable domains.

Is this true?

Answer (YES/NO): YES